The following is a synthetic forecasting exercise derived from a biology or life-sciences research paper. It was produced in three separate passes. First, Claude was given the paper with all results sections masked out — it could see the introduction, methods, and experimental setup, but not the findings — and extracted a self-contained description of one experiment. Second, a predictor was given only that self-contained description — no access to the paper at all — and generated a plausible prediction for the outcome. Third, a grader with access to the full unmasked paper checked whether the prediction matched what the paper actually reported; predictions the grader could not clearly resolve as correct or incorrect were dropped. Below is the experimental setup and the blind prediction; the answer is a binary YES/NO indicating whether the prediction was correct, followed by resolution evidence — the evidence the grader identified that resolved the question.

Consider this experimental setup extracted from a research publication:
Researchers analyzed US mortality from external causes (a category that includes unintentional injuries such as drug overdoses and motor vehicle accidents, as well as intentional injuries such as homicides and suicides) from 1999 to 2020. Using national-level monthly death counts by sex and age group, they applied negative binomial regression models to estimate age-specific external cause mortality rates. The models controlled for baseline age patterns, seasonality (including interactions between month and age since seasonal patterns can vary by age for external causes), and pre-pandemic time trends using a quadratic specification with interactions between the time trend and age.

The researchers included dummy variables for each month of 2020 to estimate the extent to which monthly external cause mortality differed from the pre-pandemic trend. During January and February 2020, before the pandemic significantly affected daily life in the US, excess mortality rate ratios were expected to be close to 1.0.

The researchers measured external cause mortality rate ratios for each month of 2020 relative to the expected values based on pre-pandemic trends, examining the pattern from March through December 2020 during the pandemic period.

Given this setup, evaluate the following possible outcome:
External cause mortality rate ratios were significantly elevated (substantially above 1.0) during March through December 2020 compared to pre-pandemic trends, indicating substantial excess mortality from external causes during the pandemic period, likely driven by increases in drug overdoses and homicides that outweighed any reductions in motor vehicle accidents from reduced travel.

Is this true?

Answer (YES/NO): NO